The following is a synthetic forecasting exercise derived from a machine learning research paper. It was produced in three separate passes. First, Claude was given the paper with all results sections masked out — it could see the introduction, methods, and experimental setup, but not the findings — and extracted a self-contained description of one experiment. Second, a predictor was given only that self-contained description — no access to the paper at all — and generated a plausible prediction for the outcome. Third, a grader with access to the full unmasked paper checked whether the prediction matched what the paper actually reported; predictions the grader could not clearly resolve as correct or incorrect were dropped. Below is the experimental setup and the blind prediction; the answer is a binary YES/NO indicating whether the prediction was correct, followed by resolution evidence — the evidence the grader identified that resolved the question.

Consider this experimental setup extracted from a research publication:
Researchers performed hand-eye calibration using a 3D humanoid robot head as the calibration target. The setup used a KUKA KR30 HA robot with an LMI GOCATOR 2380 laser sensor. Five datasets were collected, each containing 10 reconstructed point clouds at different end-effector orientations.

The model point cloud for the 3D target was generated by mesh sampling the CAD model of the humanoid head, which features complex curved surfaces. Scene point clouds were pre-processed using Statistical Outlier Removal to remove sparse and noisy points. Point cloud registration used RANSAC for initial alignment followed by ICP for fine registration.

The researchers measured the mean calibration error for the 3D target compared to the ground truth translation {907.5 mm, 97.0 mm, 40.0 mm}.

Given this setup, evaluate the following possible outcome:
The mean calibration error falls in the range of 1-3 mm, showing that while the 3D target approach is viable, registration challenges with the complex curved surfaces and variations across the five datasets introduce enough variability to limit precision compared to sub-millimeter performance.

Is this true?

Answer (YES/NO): NO